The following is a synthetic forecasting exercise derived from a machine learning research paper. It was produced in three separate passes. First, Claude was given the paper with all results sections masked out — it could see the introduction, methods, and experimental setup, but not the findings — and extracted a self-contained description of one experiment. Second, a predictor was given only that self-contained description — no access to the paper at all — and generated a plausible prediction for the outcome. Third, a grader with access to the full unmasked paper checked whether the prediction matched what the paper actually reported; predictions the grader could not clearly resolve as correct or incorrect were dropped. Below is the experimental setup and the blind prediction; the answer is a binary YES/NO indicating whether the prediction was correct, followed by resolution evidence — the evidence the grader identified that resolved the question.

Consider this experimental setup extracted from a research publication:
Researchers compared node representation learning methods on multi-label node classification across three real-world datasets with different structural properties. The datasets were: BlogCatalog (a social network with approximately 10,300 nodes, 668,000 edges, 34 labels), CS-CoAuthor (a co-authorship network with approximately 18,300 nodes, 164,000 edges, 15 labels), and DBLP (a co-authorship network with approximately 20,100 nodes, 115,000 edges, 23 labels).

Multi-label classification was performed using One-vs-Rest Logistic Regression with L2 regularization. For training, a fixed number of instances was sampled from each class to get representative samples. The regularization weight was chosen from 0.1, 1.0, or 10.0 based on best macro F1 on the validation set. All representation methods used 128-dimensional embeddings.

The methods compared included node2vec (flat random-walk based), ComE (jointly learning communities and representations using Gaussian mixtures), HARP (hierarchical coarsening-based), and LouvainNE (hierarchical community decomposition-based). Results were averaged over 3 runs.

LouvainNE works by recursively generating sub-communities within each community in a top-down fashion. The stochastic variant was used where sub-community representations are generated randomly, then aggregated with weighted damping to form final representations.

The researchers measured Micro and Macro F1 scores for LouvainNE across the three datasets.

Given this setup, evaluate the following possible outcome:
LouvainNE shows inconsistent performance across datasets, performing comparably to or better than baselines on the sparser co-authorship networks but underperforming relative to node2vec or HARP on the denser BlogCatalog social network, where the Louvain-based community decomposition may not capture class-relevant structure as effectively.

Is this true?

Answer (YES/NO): NO